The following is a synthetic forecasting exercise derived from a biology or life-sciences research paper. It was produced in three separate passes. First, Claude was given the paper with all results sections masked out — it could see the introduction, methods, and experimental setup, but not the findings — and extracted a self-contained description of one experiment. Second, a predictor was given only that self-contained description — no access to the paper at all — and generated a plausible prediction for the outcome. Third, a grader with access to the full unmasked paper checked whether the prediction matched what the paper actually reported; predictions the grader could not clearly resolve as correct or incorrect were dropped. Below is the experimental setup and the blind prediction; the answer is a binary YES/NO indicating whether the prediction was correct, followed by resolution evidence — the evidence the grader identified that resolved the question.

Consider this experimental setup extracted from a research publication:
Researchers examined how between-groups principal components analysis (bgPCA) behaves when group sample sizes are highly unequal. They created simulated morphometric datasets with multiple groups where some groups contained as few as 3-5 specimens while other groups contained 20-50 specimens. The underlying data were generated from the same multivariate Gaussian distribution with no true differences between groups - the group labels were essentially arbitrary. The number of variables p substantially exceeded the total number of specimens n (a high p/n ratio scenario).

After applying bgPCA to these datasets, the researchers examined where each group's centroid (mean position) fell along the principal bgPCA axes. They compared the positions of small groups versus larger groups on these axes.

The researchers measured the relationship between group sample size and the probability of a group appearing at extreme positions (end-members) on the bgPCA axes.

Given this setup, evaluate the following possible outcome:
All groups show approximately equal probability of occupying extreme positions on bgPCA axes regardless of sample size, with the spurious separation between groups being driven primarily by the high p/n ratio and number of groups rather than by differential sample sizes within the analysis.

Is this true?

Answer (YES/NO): NO